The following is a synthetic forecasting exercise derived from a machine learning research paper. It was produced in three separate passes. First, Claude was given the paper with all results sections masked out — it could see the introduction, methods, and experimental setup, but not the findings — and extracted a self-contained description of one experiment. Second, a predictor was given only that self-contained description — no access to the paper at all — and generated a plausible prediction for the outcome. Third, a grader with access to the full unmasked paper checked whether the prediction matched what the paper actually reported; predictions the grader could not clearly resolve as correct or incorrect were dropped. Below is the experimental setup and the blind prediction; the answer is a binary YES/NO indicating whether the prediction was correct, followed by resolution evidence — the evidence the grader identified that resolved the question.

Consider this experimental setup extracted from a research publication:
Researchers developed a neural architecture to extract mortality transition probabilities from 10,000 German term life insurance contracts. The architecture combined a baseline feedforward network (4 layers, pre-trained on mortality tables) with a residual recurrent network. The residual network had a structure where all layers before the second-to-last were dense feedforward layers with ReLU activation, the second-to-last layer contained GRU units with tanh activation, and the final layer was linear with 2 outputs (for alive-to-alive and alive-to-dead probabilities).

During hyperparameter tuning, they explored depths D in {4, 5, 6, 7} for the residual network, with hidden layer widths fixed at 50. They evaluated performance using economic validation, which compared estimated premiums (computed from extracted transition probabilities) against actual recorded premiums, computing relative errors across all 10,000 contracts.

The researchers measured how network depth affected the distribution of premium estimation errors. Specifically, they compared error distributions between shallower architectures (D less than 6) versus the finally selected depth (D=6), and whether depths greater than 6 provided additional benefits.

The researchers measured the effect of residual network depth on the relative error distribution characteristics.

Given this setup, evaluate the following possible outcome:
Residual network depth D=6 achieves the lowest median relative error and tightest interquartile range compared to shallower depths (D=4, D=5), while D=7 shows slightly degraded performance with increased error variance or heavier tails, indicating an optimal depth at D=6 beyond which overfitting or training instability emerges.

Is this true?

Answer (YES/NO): NO